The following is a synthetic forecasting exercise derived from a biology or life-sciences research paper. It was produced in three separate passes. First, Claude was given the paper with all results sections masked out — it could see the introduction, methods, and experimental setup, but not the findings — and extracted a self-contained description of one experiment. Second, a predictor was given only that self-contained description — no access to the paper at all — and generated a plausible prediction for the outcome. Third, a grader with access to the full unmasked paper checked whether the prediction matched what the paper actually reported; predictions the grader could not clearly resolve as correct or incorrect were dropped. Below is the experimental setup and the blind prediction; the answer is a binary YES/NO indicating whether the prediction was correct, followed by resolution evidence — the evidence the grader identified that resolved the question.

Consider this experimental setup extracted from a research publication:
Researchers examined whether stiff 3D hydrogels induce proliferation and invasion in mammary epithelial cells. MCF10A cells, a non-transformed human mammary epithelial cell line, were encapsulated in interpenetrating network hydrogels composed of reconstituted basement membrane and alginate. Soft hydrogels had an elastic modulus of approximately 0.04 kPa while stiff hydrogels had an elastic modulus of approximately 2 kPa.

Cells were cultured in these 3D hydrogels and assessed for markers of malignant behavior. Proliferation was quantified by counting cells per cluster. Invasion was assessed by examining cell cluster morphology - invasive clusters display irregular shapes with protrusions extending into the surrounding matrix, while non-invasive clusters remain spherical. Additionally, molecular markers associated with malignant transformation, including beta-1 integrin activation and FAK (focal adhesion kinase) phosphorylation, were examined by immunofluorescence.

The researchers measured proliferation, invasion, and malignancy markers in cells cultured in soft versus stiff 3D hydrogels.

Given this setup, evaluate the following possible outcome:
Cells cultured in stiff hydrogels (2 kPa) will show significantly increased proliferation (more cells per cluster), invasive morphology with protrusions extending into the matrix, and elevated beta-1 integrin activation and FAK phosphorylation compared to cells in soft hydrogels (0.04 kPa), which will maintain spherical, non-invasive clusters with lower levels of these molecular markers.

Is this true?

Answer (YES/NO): YES